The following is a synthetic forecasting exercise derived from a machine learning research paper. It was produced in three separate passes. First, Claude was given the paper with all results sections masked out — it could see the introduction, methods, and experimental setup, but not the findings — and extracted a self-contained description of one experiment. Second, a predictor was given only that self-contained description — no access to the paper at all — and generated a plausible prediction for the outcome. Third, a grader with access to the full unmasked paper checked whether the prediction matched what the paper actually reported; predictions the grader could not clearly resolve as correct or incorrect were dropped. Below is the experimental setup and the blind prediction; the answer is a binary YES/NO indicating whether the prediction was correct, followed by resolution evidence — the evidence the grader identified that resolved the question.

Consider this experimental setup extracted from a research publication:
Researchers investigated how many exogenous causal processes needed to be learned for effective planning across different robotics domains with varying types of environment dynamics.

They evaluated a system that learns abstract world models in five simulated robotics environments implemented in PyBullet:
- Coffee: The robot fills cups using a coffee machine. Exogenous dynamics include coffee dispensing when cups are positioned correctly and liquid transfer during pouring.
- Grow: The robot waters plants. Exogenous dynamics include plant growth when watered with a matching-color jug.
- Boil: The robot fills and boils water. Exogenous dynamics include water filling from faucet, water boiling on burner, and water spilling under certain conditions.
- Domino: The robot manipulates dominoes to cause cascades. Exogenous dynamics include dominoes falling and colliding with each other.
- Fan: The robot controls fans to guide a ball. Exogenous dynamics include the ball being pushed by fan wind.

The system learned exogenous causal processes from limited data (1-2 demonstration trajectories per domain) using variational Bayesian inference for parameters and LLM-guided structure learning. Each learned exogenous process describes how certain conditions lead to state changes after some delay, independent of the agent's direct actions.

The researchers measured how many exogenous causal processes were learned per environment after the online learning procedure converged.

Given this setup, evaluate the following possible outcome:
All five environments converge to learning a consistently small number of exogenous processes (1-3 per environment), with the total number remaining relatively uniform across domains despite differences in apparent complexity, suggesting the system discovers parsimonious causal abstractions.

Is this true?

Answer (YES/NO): NO